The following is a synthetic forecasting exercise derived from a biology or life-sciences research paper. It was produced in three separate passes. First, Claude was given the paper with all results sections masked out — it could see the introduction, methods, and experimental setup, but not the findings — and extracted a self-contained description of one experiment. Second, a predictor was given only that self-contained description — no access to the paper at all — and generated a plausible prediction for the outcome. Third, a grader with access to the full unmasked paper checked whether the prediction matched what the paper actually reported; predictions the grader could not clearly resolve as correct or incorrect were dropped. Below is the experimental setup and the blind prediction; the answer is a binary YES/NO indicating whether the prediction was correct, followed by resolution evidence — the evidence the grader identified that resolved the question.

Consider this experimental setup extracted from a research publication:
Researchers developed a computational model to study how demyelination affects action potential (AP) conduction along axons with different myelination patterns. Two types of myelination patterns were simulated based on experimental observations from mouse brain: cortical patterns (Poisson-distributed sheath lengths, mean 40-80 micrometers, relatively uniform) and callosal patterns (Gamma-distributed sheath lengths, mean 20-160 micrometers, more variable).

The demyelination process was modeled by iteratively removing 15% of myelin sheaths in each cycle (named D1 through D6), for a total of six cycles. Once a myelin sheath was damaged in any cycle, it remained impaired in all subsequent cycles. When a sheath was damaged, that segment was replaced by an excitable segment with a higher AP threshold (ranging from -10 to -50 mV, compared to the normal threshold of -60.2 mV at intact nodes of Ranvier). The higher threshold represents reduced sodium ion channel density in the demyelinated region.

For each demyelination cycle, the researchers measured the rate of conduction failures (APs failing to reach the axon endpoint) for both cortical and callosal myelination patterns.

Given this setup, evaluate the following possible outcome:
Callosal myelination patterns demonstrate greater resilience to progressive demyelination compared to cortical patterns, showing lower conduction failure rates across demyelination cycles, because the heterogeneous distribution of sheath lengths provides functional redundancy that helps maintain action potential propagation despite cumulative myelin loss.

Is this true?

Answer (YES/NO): NO